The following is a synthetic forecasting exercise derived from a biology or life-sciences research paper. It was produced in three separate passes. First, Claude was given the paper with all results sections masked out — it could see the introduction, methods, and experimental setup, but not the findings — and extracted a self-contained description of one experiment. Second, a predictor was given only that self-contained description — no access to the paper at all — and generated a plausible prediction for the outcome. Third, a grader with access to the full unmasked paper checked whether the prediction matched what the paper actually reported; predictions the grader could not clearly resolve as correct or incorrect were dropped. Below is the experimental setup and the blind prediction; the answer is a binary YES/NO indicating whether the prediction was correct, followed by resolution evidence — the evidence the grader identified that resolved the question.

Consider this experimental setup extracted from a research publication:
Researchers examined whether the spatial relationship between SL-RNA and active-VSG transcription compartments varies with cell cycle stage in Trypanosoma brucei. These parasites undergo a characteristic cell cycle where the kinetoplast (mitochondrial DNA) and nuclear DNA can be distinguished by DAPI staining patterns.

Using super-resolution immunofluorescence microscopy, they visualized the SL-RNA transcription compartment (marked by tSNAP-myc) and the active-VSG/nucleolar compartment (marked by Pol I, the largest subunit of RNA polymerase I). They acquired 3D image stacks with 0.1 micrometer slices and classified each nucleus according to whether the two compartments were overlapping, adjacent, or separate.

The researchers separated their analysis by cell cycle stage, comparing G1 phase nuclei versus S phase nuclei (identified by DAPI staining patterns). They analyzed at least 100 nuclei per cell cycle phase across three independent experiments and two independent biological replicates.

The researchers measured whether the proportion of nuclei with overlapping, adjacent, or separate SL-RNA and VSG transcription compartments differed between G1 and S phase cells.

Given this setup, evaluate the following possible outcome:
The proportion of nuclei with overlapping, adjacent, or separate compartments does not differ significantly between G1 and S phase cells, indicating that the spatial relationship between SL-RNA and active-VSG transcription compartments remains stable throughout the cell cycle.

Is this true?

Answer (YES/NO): NO